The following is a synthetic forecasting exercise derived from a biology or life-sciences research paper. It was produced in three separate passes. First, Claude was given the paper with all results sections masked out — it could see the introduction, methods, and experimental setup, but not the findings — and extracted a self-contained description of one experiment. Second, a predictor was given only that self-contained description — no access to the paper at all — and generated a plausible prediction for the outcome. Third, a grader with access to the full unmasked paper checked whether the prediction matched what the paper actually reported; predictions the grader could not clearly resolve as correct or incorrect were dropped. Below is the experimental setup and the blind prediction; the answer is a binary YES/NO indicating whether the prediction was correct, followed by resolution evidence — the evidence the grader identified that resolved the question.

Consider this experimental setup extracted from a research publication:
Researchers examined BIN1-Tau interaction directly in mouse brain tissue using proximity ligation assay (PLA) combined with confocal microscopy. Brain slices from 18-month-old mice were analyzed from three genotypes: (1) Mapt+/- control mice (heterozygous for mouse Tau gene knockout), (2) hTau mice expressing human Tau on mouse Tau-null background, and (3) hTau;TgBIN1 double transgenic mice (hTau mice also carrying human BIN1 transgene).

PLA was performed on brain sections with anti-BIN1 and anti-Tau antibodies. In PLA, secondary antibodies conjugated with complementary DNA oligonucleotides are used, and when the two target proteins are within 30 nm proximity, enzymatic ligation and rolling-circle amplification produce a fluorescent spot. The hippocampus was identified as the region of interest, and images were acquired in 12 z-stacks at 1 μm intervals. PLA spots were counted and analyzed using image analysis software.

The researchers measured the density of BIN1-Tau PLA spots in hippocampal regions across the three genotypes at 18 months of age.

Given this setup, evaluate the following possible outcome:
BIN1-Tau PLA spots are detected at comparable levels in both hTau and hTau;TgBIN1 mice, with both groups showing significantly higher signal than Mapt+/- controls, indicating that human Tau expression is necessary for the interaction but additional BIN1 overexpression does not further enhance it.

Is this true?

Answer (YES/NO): NO